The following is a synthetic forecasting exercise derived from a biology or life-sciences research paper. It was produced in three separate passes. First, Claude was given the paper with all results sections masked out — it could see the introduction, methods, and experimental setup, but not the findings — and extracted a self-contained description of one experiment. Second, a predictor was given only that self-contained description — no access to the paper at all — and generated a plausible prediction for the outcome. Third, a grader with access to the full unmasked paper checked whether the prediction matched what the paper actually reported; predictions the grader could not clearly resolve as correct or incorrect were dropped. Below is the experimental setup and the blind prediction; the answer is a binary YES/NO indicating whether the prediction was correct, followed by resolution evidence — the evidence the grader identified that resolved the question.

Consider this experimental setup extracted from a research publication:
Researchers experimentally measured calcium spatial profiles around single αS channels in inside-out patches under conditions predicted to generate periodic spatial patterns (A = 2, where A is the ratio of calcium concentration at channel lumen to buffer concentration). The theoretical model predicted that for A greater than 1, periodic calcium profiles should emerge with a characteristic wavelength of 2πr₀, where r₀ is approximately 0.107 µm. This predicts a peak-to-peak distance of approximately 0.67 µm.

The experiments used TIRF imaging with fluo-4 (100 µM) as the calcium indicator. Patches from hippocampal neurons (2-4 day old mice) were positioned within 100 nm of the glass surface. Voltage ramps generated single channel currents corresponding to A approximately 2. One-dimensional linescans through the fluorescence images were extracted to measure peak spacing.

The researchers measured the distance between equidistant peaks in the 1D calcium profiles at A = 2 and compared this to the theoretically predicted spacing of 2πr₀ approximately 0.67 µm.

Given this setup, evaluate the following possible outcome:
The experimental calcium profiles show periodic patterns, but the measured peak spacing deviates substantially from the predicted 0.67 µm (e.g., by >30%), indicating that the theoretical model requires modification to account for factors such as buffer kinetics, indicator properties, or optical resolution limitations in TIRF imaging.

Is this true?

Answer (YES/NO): NO